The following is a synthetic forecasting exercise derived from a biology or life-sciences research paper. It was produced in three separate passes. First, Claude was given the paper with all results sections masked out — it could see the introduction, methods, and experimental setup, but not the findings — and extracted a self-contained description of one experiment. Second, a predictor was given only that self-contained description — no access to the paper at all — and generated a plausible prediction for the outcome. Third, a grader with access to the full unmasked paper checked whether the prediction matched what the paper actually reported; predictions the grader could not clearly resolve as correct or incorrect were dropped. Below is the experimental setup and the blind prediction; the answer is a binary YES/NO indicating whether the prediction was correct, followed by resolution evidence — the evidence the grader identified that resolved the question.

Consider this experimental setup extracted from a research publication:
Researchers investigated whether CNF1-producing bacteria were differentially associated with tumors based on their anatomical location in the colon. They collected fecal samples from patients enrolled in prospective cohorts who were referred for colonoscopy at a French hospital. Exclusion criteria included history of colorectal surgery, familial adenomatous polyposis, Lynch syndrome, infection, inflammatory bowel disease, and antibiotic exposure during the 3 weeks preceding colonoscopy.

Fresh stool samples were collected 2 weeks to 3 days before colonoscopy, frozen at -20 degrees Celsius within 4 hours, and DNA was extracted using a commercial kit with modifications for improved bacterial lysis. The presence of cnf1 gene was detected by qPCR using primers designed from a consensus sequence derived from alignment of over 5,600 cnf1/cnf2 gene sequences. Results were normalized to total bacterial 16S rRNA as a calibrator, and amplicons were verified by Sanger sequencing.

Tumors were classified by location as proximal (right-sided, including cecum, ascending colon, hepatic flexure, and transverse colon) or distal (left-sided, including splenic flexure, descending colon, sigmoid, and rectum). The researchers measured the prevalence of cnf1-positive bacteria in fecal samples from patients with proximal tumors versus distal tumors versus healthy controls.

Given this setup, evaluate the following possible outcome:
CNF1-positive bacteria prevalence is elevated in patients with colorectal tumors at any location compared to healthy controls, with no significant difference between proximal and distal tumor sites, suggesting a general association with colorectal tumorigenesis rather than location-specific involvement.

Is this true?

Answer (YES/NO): NO